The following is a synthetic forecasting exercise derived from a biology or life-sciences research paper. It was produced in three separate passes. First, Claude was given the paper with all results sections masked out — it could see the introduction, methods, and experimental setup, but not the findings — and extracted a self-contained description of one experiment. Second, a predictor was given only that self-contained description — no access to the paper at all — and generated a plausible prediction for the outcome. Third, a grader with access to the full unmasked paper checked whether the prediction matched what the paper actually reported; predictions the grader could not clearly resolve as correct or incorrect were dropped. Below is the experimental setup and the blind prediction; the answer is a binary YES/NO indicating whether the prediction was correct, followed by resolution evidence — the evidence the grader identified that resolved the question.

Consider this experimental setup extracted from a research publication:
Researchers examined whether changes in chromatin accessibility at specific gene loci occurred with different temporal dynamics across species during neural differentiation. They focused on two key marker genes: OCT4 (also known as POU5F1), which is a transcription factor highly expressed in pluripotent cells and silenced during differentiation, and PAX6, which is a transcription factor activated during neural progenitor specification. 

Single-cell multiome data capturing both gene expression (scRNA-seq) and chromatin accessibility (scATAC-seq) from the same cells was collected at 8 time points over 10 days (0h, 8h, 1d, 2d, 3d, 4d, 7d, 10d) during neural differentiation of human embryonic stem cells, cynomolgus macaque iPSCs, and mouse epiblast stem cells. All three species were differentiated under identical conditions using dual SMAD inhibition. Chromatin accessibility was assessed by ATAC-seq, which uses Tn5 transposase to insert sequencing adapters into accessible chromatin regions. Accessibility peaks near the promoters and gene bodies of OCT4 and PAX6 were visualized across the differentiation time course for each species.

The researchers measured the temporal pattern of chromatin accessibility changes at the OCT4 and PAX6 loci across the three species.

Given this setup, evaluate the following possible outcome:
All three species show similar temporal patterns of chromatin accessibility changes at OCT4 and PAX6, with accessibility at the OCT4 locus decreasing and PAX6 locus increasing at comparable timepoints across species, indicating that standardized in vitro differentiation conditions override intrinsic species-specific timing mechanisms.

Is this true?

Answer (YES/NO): NO